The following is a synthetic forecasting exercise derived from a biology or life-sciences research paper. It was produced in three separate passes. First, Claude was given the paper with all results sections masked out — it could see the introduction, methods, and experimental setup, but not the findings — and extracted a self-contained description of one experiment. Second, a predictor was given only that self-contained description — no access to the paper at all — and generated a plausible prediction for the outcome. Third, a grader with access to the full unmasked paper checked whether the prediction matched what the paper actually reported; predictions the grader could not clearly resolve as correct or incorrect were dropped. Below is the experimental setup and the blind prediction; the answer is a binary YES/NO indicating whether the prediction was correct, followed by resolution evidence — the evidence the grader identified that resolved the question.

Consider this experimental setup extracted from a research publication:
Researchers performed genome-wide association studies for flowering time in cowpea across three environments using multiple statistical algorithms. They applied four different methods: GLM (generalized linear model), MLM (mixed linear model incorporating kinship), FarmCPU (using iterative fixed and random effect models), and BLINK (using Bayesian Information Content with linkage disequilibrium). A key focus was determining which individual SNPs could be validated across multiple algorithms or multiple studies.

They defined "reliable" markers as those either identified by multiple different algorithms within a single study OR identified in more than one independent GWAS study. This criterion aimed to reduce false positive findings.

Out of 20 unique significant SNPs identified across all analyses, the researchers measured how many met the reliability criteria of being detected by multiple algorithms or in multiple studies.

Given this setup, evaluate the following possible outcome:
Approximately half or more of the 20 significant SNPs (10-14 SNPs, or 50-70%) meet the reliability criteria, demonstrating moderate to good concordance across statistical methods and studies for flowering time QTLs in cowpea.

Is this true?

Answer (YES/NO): NO